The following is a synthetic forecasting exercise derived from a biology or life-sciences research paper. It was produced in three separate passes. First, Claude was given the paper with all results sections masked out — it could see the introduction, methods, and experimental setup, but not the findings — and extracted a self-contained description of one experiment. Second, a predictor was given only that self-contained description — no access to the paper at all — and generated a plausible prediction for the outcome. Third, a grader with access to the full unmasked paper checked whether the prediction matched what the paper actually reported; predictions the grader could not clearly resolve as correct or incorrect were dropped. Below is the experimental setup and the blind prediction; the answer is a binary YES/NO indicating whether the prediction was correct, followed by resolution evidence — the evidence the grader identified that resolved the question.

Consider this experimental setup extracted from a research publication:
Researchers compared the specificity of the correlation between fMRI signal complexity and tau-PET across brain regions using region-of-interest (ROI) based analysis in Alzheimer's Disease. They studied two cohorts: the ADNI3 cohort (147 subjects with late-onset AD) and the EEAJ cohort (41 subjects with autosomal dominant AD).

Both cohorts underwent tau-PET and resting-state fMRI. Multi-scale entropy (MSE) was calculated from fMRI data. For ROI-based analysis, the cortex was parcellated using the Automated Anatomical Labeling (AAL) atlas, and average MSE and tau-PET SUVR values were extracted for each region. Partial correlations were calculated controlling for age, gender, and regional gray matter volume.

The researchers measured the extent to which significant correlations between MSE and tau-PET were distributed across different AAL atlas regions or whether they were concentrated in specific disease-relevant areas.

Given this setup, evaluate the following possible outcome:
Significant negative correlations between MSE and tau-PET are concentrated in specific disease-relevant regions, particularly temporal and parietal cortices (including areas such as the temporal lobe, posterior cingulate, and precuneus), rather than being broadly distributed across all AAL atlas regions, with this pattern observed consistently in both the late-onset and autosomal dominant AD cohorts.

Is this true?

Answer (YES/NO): NO